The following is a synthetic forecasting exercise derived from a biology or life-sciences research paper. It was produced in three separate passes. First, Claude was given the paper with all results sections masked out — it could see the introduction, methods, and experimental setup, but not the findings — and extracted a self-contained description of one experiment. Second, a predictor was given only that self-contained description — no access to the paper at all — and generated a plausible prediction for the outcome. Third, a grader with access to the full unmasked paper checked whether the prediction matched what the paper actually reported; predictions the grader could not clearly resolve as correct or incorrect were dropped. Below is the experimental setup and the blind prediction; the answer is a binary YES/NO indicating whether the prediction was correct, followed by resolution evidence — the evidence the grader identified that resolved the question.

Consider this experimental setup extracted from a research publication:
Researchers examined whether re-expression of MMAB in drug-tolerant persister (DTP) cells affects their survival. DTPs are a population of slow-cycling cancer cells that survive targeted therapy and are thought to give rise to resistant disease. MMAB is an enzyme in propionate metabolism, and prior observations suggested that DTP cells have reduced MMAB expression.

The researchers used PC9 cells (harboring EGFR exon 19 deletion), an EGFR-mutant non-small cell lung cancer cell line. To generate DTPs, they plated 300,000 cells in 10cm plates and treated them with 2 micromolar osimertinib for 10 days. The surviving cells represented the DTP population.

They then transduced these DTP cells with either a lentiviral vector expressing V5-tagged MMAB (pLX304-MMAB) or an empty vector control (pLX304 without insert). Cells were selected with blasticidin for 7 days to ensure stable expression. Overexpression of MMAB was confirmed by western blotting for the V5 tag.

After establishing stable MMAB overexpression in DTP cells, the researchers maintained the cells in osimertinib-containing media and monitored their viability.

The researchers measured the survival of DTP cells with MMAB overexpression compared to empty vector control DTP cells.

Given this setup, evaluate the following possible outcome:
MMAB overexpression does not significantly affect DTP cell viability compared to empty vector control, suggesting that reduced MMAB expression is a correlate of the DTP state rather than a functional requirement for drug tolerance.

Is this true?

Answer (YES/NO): NO